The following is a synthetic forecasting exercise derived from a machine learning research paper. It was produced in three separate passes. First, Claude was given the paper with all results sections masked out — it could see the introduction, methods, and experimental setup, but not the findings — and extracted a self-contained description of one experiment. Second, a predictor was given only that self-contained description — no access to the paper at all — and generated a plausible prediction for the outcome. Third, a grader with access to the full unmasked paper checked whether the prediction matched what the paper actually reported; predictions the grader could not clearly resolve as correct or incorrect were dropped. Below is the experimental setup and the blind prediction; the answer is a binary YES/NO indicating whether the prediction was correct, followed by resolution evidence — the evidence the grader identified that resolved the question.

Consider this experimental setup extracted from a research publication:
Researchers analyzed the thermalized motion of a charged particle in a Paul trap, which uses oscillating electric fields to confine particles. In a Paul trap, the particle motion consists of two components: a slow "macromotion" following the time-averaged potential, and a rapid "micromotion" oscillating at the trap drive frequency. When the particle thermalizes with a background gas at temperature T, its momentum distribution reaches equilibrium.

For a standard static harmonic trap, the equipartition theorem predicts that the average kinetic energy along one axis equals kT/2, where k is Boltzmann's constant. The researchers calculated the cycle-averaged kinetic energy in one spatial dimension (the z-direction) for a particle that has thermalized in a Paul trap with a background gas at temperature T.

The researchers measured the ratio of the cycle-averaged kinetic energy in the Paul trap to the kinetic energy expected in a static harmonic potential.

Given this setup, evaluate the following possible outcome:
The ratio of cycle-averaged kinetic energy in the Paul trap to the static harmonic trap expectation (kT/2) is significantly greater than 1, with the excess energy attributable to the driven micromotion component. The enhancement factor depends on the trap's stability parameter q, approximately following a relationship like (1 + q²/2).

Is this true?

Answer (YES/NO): NO